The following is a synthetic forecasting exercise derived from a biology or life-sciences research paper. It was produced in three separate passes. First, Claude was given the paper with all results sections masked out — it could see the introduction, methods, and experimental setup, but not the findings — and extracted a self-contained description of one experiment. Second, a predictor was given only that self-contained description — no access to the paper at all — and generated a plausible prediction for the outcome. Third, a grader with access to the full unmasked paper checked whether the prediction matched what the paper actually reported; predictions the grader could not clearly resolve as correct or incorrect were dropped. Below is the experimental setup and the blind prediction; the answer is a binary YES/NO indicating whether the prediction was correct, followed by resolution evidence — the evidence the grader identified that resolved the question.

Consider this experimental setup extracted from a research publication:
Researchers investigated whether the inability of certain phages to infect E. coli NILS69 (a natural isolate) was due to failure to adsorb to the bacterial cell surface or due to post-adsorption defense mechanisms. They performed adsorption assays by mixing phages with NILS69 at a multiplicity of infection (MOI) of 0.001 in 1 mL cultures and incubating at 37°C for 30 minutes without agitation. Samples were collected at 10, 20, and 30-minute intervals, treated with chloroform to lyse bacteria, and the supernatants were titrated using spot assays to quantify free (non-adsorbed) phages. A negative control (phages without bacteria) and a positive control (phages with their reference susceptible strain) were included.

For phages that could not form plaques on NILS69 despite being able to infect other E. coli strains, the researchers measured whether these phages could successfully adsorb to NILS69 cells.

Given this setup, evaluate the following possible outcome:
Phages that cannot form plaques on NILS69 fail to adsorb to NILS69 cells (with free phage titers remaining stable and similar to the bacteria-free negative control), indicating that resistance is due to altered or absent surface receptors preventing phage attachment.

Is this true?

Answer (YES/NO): YES